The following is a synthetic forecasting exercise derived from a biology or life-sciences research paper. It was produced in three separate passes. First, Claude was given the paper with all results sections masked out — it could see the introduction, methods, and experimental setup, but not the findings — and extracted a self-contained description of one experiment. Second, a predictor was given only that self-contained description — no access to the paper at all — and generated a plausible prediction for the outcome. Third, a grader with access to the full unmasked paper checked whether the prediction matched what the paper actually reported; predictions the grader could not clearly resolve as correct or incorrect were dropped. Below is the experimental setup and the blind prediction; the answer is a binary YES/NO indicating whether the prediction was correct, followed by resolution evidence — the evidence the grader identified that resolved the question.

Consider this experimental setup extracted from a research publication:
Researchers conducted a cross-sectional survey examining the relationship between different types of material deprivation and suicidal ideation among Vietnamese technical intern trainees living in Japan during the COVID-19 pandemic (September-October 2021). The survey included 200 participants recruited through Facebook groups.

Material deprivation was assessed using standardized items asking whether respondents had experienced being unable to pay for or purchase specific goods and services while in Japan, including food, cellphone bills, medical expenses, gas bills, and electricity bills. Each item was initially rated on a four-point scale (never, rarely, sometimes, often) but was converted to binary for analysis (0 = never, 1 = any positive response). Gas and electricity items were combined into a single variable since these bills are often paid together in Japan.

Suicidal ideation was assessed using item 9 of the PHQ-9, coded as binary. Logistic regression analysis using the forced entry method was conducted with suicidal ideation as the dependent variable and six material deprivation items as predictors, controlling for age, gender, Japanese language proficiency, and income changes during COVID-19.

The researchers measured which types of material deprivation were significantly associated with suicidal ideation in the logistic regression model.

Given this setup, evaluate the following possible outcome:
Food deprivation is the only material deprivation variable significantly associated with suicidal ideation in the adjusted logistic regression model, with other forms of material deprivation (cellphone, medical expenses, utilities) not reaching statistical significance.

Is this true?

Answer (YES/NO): NO